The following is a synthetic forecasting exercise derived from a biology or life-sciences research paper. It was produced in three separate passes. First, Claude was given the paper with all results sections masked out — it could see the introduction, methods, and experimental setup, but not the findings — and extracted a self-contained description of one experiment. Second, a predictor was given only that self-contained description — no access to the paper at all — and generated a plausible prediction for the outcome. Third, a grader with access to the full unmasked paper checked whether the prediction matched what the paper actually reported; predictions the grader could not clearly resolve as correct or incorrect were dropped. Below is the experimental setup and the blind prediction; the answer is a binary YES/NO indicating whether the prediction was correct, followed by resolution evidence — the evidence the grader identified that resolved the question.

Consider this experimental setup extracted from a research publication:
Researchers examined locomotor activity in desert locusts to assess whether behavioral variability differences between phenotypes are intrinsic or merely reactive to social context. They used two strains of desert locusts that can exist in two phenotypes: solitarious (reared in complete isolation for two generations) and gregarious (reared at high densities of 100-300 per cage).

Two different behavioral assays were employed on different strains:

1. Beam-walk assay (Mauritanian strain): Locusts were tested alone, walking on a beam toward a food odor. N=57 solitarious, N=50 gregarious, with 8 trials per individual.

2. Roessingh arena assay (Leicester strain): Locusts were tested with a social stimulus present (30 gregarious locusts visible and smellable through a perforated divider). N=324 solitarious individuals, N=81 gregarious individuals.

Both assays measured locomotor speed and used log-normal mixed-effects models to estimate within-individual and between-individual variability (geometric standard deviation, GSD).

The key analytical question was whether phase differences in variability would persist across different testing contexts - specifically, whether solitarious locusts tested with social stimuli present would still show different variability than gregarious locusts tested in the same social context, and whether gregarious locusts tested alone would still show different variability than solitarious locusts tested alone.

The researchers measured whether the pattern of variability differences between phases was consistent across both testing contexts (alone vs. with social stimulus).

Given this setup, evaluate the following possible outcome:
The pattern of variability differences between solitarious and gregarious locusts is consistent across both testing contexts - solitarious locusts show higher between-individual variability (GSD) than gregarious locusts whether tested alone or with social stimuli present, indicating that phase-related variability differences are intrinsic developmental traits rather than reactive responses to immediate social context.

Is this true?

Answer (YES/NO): YES